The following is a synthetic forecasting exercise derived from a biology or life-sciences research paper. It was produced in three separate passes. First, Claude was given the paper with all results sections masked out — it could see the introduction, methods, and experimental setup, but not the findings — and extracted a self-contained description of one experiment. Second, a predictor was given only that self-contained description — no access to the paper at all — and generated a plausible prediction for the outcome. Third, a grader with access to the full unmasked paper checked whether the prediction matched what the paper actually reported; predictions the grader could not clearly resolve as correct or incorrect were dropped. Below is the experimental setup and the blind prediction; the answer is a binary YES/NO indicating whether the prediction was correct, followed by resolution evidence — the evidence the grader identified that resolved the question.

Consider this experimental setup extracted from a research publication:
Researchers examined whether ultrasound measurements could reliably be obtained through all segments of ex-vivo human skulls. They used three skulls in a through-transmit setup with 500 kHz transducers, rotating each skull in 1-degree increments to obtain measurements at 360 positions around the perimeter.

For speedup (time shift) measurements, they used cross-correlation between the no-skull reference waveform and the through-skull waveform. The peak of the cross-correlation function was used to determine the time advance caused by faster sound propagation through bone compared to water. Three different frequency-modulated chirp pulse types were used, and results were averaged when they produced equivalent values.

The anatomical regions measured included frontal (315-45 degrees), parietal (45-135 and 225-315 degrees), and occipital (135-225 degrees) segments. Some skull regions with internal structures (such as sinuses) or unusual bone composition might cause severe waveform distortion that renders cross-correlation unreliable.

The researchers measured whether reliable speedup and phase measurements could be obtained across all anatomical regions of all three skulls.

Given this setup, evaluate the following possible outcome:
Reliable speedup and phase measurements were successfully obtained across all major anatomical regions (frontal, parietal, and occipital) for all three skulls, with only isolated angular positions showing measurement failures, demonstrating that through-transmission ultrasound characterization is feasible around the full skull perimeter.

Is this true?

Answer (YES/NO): NO